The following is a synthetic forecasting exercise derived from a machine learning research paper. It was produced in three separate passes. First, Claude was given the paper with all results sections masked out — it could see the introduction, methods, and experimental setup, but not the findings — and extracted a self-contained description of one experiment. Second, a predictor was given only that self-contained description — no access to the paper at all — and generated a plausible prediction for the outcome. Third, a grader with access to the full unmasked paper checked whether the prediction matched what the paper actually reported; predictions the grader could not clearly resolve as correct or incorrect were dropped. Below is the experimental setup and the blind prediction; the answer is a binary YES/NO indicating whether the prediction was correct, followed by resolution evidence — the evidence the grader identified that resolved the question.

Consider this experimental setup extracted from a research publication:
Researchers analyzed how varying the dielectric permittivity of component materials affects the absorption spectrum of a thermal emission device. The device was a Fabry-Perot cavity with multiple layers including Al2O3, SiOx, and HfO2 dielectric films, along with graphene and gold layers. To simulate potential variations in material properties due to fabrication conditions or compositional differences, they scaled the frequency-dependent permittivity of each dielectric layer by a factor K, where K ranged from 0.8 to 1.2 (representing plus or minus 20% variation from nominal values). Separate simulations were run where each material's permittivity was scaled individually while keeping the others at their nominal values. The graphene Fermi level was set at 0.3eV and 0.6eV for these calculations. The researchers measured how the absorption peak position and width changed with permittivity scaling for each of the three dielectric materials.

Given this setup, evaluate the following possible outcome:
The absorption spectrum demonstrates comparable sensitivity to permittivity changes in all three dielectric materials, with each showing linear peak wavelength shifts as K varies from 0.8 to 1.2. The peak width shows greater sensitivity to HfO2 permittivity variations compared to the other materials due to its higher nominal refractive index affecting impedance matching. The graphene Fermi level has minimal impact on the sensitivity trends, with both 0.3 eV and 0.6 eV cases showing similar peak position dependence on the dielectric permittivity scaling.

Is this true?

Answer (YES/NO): NO